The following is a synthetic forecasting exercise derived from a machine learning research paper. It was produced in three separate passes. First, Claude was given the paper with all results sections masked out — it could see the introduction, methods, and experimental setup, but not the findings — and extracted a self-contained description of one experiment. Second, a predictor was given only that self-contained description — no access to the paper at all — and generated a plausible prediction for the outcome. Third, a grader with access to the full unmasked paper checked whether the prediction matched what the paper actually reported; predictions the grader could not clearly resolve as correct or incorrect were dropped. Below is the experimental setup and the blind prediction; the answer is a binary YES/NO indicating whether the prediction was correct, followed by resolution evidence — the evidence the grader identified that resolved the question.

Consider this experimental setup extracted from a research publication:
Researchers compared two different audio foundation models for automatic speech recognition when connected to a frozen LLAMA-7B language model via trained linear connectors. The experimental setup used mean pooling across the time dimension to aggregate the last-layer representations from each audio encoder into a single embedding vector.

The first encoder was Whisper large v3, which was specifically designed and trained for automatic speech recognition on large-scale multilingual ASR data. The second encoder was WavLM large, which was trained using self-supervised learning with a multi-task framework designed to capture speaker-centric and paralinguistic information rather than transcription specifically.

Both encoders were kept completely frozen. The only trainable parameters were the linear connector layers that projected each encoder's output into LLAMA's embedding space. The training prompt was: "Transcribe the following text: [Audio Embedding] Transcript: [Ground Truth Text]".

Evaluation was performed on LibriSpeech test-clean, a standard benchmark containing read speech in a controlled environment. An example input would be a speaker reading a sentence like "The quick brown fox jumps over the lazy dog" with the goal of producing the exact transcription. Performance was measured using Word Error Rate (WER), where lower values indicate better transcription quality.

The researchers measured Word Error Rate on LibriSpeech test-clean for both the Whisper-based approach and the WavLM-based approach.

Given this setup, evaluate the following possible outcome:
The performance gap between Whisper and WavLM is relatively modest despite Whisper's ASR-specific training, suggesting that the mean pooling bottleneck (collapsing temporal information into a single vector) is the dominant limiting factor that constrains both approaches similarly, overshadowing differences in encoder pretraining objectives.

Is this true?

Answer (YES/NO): YES